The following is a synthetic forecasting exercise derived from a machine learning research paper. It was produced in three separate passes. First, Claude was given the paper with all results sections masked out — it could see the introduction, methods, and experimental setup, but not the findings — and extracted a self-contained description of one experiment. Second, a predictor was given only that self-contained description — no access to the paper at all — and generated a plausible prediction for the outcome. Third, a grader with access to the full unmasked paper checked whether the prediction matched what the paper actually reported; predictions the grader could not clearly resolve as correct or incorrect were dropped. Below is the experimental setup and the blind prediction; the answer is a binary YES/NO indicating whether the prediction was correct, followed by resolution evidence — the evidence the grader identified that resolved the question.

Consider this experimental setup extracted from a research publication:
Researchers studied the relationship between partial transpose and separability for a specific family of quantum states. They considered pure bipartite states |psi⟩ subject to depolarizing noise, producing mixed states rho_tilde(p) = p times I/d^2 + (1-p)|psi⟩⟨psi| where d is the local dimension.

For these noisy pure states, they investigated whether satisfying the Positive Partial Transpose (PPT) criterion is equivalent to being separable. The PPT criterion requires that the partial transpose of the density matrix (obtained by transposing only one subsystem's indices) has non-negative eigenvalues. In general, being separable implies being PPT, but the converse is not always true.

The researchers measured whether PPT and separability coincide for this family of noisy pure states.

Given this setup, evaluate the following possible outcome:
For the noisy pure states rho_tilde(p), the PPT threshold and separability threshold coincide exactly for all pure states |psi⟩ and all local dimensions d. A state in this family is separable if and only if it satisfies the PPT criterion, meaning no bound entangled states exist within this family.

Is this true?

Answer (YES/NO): YES